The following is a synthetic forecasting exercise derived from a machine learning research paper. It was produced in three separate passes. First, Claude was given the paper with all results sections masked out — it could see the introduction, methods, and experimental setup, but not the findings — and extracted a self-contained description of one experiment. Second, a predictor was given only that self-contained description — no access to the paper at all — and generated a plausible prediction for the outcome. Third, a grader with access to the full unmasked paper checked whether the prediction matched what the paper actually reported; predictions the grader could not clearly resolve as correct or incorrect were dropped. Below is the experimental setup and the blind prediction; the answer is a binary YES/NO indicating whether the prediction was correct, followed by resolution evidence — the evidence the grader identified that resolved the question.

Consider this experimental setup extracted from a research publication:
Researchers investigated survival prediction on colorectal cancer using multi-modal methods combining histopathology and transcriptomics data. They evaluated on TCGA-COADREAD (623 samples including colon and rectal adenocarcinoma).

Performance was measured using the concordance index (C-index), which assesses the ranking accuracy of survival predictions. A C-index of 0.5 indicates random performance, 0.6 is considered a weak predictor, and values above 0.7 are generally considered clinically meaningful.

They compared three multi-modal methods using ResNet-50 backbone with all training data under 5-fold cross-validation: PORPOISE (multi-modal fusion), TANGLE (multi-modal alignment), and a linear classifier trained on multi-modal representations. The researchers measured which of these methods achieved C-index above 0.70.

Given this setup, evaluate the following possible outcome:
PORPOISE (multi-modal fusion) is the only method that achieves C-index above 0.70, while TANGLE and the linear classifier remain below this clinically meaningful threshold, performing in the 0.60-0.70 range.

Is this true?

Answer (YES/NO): NO